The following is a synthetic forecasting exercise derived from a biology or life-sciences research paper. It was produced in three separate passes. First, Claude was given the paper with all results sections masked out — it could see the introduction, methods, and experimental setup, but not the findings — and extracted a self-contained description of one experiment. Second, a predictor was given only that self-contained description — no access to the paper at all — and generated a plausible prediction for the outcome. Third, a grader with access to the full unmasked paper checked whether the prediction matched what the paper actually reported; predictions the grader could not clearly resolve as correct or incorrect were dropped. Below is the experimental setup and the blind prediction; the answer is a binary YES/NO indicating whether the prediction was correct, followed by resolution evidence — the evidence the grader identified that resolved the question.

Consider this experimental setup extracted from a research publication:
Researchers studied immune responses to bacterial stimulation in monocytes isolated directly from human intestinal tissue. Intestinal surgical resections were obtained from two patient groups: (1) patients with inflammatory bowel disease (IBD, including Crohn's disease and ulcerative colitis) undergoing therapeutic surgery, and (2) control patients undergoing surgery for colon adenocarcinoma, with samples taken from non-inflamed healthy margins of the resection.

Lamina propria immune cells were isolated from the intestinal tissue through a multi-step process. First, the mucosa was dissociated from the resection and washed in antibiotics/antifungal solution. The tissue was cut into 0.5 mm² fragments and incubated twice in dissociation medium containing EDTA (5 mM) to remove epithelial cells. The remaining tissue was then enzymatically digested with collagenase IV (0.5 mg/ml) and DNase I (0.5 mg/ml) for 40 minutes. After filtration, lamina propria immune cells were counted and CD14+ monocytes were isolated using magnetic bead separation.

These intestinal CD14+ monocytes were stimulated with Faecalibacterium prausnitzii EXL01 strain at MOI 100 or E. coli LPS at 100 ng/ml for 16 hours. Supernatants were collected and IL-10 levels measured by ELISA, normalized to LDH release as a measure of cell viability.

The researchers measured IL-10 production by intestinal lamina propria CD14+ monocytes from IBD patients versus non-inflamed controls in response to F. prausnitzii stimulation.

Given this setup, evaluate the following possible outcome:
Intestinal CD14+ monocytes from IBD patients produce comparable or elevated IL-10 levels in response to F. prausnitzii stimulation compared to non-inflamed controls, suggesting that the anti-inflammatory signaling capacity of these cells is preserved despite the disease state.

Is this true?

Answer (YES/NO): YES